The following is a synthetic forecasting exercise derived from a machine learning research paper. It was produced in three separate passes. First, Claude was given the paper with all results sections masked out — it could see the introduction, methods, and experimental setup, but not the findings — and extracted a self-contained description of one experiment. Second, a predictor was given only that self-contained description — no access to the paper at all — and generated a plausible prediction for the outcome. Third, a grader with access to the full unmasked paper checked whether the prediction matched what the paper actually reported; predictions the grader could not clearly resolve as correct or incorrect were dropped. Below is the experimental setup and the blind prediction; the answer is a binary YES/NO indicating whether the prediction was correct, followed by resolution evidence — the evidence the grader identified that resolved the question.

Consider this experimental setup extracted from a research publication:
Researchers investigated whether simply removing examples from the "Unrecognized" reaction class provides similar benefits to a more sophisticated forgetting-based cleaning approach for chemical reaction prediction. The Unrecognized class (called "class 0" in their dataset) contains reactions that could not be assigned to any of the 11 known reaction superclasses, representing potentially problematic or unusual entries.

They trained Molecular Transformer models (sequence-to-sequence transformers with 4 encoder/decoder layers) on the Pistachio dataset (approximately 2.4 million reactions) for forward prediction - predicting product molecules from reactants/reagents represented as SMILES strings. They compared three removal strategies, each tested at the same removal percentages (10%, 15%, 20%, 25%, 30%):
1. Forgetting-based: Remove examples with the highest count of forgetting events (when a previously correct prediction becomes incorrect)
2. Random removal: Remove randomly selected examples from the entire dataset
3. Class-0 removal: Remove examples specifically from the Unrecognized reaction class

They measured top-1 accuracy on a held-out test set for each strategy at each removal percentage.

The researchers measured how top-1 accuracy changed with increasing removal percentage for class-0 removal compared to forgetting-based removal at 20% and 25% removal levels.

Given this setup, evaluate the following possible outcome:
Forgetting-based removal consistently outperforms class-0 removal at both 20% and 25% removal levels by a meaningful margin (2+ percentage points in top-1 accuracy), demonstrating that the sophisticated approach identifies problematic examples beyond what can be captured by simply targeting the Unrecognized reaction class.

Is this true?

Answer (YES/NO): NO